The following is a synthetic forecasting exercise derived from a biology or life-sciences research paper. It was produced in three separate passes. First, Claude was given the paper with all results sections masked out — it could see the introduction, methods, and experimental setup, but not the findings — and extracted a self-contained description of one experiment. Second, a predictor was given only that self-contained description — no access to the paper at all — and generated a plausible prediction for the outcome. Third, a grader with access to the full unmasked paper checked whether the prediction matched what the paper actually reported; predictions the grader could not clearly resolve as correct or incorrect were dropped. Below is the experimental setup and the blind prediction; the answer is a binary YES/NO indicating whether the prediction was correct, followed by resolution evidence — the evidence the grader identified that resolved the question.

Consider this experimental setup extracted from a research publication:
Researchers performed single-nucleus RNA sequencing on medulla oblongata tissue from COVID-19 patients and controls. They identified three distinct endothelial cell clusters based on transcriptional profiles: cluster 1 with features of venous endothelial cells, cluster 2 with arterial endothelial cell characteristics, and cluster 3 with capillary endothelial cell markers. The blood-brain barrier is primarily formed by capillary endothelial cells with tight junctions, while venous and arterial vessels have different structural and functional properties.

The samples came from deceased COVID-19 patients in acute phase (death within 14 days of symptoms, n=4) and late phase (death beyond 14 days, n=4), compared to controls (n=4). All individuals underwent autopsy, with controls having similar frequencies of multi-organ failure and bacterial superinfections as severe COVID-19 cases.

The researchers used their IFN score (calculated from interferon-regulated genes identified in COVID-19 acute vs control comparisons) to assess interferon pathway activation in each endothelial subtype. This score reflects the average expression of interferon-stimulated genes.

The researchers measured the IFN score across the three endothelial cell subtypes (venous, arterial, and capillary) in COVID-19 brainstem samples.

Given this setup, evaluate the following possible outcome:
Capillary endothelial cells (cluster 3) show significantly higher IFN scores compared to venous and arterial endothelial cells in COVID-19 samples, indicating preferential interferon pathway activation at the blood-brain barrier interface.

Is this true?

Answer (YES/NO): NO